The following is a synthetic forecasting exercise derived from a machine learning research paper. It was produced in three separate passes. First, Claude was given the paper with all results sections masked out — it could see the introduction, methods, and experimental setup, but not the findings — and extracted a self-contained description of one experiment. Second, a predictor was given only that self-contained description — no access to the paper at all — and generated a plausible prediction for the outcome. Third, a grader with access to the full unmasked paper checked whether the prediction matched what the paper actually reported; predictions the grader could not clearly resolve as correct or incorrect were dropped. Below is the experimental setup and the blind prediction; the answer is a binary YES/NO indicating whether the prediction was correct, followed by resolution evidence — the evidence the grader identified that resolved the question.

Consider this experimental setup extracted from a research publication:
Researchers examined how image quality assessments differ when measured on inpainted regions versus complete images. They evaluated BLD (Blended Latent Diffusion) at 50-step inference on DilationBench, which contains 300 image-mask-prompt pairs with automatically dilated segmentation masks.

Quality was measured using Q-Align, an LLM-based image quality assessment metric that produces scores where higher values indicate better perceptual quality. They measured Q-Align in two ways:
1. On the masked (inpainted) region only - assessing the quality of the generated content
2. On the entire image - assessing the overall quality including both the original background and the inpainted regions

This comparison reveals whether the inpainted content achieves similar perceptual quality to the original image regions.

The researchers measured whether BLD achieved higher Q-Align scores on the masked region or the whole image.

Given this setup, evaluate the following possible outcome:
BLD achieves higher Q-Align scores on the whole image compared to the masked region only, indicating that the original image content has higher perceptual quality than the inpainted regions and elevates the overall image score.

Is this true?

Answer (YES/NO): YES